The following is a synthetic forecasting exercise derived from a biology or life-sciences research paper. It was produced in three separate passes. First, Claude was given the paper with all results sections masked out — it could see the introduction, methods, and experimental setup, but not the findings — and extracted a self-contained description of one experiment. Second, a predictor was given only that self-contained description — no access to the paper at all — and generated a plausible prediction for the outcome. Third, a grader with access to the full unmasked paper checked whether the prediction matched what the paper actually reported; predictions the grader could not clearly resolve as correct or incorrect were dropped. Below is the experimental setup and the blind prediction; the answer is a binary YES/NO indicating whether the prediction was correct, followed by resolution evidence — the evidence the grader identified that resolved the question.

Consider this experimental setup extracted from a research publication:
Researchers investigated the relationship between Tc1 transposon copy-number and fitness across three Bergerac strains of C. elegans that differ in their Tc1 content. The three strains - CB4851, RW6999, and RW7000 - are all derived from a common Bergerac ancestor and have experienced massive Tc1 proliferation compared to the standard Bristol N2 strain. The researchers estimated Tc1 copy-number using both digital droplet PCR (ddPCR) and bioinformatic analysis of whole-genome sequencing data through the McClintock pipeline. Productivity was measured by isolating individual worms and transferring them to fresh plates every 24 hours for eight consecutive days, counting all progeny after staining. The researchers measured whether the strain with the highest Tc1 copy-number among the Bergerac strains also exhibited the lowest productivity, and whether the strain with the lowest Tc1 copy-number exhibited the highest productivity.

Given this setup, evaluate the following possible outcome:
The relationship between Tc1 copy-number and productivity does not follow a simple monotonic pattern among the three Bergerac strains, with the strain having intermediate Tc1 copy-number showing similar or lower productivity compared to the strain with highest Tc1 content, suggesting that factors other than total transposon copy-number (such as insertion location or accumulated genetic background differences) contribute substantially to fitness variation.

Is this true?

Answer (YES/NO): NO